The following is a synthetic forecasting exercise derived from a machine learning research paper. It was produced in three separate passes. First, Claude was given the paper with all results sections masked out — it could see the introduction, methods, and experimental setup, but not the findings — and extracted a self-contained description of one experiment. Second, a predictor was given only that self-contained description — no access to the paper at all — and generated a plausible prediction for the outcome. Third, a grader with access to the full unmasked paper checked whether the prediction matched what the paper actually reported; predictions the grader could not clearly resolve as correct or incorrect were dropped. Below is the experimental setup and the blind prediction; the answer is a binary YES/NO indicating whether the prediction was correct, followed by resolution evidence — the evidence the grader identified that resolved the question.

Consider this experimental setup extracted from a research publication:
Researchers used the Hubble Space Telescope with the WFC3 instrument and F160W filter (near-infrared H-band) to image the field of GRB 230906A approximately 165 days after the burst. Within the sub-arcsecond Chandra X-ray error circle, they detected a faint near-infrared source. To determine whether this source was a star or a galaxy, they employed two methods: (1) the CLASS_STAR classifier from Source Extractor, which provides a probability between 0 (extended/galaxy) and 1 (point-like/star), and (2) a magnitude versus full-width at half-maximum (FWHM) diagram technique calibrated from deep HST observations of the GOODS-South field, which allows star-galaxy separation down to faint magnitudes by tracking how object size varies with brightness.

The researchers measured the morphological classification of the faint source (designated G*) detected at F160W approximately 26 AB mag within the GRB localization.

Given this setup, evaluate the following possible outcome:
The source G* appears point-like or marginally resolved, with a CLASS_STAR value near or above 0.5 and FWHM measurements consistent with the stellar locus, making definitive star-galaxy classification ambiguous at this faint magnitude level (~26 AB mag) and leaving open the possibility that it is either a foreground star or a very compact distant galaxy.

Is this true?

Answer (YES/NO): NO